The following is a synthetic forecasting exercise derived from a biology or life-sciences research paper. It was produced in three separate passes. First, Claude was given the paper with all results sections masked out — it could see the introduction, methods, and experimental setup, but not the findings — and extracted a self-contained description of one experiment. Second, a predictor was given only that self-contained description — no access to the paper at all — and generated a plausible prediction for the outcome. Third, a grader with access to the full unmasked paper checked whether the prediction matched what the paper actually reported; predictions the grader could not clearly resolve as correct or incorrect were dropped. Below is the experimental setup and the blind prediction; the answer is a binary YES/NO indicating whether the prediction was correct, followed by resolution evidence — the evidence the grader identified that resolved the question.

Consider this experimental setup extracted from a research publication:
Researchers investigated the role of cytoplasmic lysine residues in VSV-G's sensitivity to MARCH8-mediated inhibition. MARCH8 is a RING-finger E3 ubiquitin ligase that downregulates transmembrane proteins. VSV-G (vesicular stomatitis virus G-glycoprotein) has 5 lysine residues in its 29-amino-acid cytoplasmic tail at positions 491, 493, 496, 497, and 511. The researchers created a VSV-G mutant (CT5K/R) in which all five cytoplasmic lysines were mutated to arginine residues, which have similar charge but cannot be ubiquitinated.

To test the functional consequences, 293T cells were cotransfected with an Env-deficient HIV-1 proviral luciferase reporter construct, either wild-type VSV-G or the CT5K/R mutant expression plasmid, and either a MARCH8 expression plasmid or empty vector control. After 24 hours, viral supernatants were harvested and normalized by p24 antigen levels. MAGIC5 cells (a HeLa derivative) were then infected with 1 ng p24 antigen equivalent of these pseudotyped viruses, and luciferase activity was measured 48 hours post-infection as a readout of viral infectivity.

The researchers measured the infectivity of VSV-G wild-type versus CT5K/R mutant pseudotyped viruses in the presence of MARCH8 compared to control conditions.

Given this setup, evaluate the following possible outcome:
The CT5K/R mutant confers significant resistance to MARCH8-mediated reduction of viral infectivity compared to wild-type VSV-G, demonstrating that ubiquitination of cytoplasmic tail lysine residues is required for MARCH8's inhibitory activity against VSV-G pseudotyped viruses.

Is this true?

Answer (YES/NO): YES